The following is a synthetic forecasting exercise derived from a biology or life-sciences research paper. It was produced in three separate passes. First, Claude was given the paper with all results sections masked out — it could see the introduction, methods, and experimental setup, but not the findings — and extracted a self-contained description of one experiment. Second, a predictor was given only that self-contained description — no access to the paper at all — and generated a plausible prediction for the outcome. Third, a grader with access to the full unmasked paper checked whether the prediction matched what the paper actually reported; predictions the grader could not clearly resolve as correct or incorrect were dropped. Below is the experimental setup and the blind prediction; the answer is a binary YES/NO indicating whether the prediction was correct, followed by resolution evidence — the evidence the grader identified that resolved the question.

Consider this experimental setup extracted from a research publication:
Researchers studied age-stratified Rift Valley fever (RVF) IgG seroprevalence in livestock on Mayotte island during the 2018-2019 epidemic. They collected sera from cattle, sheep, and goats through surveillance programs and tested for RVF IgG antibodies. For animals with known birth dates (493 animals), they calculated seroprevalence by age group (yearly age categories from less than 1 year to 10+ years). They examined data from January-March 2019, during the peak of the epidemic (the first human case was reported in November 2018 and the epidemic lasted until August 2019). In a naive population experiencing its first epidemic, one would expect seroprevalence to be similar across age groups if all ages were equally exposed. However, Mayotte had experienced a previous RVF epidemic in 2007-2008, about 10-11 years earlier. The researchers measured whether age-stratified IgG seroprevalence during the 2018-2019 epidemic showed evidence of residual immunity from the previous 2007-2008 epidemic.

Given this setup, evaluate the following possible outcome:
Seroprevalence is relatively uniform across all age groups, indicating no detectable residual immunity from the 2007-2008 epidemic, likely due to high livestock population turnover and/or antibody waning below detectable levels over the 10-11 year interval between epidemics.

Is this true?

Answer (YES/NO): NO